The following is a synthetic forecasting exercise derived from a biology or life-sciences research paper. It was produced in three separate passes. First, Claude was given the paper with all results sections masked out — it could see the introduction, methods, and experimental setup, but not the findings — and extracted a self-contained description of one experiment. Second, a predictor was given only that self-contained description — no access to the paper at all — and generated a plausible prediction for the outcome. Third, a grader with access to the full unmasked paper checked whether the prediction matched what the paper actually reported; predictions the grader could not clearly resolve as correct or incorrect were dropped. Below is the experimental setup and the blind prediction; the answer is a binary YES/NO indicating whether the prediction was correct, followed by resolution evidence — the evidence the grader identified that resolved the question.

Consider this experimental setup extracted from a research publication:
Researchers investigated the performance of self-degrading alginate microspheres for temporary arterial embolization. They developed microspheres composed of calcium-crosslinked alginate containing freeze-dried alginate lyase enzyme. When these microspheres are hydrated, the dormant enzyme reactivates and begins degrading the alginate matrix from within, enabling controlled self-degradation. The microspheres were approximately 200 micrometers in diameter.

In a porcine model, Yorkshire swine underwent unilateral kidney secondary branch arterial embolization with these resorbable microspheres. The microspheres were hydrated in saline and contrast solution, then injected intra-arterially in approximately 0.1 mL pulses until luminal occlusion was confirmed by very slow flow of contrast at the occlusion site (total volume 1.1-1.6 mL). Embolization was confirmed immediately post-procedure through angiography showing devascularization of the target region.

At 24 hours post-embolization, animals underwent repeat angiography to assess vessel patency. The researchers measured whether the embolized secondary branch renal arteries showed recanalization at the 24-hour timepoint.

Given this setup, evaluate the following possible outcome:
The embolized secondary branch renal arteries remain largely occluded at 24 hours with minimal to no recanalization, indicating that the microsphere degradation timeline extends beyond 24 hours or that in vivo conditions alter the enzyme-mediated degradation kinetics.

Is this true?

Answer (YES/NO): NO